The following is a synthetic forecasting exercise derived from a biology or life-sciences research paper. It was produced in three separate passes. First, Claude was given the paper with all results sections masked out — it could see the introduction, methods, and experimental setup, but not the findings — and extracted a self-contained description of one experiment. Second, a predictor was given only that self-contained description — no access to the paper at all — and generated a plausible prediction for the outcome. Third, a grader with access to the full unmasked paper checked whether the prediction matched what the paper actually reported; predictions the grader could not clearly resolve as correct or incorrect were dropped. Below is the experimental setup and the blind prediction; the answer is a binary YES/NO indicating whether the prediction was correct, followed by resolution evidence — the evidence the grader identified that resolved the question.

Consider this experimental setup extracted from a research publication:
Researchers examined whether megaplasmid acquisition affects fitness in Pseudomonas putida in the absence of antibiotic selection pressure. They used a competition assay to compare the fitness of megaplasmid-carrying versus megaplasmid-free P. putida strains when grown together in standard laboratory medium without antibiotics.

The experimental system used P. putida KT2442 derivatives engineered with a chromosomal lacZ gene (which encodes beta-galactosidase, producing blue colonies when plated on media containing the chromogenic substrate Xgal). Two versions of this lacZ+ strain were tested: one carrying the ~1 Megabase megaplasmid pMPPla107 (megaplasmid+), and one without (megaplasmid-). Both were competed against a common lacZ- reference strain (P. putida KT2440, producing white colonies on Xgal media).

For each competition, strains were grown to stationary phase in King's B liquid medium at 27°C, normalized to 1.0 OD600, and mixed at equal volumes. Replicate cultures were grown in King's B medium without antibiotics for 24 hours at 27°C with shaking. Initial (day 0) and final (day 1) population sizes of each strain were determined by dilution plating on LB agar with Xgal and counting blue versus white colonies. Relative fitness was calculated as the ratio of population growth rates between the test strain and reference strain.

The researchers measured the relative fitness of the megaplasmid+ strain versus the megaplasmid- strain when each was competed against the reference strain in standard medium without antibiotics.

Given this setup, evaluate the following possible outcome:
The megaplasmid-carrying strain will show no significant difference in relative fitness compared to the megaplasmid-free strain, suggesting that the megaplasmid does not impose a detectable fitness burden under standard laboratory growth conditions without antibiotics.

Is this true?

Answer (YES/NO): NO